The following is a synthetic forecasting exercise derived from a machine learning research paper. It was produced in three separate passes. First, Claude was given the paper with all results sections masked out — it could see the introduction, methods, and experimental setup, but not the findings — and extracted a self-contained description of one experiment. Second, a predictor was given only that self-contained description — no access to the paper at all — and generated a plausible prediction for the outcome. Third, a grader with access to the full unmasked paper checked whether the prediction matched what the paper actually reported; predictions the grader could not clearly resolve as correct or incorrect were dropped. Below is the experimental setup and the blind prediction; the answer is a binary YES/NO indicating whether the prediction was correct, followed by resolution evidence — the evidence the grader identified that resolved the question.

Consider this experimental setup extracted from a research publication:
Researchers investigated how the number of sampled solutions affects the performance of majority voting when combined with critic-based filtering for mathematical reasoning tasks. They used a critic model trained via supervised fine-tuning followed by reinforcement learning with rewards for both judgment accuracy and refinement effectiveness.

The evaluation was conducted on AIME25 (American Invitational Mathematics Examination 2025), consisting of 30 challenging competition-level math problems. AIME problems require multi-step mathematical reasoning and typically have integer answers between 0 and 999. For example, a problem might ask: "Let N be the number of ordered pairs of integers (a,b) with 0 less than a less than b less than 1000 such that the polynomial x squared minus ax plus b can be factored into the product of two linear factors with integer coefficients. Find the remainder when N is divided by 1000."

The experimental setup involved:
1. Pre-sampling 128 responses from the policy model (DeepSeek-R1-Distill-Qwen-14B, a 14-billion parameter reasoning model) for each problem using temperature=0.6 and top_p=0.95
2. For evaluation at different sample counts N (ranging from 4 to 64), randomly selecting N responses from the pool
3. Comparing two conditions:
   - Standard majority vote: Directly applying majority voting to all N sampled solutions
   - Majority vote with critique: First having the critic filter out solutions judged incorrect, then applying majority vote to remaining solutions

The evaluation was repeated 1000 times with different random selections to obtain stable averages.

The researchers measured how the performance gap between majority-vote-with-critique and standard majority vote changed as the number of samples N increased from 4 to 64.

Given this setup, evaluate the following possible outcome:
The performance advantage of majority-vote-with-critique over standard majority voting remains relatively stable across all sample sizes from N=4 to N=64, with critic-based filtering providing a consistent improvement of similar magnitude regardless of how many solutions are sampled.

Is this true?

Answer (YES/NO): NO